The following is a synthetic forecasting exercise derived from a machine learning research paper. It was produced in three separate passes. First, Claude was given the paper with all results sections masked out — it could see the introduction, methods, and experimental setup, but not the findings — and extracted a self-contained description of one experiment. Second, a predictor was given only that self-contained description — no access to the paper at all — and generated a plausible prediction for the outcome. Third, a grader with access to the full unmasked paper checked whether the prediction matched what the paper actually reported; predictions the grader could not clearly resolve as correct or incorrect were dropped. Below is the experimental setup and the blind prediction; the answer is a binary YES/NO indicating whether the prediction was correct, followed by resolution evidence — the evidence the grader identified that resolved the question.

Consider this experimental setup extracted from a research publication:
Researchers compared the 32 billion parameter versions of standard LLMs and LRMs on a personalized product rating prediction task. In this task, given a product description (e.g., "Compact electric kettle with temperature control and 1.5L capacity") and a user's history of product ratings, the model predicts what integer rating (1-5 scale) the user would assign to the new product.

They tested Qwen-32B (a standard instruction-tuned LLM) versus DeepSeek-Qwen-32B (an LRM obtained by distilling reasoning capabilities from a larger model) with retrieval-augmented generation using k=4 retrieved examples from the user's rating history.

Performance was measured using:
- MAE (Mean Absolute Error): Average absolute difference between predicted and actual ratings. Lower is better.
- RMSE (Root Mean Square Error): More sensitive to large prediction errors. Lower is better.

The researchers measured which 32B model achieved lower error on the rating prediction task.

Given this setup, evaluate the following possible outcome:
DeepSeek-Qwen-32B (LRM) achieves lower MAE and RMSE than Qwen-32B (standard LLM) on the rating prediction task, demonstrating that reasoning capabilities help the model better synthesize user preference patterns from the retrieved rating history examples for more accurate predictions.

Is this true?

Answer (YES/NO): YES